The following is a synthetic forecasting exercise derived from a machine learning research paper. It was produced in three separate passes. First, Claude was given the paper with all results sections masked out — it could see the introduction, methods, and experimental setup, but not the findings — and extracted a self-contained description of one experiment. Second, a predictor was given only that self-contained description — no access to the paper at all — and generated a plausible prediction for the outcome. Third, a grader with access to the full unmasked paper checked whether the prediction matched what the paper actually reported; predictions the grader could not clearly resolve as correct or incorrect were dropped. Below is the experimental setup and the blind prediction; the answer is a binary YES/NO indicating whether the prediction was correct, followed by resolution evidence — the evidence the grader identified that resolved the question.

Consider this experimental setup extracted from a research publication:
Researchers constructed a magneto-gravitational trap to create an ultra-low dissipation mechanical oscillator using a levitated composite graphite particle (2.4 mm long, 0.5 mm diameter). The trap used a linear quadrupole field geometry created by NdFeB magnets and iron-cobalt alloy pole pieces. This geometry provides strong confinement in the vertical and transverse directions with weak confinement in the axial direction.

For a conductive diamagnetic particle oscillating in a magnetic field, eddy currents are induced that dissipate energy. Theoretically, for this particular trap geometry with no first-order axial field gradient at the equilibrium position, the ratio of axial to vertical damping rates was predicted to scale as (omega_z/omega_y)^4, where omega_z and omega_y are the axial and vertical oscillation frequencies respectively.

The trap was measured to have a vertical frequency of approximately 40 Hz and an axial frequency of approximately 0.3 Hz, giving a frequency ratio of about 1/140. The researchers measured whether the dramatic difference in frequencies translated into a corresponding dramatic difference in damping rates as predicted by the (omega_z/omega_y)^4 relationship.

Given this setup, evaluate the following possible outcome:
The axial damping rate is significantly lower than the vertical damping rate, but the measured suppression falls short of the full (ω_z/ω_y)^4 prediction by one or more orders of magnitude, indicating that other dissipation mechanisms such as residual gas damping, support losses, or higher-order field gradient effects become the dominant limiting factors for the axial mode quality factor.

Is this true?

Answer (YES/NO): NO